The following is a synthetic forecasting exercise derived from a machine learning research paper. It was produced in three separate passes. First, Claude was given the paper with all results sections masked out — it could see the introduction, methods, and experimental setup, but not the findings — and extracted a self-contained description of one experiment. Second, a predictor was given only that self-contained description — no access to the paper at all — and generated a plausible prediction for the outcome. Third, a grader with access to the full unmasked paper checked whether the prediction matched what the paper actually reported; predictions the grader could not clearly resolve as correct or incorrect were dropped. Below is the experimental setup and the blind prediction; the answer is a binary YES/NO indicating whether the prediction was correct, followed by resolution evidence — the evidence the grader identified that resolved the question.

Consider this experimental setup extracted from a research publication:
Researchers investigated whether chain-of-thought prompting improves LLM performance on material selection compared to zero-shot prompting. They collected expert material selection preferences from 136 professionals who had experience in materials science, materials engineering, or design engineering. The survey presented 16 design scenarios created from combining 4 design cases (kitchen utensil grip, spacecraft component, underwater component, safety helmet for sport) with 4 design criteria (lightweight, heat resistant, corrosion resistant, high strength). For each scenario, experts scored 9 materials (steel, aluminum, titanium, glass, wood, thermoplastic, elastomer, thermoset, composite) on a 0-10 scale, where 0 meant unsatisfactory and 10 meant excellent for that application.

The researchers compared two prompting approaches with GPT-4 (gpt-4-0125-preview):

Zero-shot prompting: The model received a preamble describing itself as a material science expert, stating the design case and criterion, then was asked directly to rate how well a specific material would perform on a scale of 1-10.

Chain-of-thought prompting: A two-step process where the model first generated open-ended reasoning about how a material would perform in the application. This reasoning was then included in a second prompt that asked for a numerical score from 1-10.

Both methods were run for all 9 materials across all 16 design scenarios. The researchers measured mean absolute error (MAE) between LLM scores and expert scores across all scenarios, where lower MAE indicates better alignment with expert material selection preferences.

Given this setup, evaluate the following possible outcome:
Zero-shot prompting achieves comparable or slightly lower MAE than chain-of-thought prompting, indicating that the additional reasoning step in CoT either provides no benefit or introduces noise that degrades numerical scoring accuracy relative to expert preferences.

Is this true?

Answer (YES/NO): NO